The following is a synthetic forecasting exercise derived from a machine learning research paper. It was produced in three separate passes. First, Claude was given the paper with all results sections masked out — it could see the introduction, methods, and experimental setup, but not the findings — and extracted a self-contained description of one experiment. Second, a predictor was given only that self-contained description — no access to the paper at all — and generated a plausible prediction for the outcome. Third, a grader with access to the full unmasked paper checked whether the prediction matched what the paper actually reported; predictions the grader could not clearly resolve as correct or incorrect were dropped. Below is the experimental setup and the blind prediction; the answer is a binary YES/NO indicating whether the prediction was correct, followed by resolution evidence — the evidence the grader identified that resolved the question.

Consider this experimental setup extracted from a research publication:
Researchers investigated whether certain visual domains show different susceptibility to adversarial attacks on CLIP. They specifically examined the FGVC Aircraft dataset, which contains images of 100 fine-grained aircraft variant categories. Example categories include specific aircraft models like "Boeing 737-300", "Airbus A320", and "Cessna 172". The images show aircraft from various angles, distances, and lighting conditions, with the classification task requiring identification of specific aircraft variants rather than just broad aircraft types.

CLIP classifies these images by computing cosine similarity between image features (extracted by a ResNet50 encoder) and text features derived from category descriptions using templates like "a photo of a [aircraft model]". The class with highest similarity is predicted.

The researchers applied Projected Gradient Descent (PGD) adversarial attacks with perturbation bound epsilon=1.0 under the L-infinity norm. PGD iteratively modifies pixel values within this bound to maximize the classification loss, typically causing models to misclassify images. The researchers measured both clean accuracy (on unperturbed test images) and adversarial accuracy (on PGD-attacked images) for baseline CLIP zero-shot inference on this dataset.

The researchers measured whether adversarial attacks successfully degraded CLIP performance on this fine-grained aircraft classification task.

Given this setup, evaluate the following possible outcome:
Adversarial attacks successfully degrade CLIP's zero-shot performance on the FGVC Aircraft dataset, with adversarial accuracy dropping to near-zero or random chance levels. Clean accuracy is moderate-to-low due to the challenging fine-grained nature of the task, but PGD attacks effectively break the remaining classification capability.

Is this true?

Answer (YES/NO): NO